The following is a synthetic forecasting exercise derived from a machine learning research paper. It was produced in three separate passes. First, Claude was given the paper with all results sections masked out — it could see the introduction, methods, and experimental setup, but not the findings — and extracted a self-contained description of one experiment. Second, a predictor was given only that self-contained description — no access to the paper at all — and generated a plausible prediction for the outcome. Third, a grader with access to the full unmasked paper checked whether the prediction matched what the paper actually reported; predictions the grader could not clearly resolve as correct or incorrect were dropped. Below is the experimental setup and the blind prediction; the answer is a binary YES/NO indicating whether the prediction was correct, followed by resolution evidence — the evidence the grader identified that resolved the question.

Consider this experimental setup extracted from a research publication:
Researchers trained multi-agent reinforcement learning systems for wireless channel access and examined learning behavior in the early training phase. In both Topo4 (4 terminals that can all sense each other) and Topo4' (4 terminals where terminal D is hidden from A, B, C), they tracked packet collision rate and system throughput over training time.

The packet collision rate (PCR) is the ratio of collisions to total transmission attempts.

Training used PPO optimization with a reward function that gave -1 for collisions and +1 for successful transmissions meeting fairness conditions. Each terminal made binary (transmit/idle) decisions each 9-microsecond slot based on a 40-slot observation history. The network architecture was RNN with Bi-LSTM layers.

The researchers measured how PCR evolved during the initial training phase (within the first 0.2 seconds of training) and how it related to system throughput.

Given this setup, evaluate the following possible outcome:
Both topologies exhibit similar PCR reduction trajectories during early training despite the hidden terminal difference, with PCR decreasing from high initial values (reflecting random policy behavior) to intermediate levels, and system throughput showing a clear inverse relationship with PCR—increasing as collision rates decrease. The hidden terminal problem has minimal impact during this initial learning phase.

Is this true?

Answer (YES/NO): NO